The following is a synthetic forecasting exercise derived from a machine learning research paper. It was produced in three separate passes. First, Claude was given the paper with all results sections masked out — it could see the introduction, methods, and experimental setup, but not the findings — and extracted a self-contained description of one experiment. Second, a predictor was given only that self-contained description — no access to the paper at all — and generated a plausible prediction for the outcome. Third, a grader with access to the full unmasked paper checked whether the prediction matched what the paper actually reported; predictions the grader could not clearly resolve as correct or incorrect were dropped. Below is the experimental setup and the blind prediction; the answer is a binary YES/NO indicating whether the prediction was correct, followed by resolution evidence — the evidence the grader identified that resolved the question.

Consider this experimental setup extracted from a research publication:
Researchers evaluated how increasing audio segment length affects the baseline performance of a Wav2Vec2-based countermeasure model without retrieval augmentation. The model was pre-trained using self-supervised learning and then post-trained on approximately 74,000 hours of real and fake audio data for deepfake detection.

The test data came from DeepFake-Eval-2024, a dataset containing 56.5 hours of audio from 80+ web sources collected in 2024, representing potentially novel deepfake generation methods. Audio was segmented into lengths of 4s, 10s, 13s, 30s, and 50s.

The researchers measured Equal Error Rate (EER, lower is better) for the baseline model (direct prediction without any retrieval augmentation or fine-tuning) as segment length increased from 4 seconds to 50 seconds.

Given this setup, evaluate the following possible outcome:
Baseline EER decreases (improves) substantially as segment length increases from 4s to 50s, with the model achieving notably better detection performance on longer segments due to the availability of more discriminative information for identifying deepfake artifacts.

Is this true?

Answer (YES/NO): YES